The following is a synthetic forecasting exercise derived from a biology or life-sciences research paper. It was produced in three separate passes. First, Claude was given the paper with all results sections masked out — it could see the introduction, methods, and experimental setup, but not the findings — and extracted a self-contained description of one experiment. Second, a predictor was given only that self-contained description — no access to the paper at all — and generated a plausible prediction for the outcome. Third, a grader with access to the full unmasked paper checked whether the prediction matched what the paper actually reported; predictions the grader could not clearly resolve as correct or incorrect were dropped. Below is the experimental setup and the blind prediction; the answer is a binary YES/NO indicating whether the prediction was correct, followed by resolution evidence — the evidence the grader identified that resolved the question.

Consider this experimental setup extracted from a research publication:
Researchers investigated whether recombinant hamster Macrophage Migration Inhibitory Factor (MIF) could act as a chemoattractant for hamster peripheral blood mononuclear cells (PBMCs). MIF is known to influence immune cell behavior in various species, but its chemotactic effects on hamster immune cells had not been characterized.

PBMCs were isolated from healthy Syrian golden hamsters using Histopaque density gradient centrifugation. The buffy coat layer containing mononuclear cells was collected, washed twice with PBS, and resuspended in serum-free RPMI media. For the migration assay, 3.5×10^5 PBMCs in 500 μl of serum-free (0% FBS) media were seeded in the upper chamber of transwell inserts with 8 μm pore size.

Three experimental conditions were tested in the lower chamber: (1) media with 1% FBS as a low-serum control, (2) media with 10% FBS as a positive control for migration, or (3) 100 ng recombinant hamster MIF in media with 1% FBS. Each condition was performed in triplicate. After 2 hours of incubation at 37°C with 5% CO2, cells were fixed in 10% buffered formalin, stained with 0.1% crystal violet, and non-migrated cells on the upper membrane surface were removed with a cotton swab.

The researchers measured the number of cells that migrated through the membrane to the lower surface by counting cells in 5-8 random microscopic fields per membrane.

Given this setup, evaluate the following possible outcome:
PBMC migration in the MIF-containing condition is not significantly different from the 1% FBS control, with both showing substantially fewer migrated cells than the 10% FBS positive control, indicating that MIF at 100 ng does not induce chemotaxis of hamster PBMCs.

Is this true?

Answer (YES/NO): NO